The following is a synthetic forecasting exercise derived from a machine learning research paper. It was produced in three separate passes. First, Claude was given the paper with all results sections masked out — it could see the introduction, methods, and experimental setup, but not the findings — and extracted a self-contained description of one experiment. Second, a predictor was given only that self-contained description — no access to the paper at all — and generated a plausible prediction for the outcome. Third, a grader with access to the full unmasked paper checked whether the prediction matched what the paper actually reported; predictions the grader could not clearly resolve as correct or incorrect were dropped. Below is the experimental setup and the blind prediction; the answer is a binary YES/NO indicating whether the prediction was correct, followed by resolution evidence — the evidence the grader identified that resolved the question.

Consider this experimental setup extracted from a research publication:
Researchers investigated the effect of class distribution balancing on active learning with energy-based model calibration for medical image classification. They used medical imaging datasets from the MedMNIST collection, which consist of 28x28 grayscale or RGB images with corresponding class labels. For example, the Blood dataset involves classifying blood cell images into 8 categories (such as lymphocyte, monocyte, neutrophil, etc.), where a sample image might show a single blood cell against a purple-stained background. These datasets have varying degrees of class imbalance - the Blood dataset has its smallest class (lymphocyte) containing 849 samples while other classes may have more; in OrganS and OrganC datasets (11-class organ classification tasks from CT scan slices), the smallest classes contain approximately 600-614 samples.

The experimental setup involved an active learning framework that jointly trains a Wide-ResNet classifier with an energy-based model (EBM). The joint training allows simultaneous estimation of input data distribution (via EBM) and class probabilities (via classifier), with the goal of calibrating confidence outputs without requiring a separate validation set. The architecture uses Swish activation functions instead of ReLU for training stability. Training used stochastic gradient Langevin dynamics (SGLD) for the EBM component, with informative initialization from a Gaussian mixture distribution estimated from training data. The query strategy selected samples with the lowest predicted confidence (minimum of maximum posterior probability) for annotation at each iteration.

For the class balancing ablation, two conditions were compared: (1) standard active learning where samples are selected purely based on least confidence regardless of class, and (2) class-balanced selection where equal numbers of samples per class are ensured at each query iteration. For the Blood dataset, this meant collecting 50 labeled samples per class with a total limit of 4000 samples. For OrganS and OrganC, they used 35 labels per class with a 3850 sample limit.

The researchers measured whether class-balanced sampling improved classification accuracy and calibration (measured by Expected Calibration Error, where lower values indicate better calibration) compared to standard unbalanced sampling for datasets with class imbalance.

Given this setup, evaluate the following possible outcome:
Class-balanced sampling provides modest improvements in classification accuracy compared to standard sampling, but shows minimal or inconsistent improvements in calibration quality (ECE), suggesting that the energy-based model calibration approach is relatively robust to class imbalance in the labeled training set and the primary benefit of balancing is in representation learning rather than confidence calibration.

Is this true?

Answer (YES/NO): NO